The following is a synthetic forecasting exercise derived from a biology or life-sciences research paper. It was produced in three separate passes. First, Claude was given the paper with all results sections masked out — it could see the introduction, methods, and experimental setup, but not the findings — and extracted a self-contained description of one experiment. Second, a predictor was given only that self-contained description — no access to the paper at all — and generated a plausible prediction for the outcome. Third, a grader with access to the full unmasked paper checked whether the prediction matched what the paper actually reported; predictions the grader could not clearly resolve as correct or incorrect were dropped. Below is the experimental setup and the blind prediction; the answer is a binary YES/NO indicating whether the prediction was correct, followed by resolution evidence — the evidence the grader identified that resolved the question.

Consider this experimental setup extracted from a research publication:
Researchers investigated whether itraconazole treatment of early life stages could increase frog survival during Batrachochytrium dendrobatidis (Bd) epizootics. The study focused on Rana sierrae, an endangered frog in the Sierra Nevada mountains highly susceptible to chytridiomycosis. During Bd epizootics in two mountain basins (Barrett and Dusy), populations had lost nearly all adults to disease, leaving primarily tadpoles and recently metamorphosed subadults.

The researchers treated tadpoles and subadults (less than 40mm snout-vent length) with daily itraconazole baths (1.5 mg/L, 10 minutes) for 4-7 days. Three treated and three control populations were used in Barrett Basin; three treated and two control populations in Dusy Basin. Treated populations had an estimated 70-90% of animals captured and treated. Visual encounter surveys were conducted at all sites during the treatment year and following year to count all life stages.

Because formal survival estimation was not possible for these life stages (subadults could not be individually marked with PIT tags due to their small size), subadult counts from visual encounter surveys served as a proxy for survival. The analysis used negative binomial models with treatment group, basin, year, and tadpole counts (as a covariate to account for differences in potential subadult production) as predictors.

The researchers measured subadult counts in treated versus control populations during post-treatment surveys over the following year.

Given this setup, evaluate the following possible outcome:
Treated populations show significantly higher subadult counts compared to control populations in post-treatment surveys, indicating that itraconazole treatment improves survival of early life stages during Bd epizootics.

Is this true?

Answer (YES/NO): NO